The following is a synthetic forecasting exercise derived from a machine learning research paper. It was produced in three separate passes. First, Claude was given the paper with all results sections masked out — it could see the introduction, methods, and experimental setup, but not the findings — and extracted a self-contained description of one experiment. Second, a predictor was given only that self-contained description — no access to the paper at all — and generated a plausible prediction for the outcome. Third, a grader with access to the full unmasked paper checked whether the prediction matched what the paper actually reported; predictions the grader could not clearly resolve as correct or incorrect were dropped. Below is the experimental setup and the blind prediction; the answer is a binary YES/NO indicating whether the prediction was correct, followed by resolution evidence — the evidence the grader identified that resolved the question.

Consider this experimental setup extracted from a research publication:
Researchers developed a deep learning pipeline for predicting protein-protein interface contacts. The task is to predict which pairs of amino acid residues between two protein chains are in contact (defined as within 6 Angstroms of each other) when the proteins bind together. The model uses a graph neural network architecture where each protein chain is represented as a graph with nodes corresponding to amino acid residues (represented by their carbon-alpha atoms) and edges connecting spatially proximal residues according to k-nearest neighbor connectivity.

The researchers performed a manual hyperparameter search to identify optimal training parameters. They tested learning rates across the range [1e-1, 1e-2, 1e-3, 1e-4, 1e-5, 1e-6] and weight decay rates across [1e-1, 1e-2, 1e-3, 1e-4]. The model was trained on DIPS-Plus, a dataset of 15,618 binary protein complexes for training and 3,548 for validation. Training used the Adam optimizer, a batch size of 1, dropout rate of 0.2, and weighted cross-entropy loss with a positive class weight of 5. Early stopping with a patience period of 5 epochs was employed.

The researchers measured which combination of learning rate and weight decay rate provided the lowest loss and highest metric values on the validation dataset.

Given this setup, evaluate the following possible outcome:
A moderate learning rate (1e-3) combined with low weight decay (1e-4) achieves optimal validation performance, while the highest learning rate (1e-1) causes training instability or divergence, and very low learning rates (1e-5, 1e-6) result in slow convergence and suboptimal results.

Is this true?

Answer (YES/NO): NO